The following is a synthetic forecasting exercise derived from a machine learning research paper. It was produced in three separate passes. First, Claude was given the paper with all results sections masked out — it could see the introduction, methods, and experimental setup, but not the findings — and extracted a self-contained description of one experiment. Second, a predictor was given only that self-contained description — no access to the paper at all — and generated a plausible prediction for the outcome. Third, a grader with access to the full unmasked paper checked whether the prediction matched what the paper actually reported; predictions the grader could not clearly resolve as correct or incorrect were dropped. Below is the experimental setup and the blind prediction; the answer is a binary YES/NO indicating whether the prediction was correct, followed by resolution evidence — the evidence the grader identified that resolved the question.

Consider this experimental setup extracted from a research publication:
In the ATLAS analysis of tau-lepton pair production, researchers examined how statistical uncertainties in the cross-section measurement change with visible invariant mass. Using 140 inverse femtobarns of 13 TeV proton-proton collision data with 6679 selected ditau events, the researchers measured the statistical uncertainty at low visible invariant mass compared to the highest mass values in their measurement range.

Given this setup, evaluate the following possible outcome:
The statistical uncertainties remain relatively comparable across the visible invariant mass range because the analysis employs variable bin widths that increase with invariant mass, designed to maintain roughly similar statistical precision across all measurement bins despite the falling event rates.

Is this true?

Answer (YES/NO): NO